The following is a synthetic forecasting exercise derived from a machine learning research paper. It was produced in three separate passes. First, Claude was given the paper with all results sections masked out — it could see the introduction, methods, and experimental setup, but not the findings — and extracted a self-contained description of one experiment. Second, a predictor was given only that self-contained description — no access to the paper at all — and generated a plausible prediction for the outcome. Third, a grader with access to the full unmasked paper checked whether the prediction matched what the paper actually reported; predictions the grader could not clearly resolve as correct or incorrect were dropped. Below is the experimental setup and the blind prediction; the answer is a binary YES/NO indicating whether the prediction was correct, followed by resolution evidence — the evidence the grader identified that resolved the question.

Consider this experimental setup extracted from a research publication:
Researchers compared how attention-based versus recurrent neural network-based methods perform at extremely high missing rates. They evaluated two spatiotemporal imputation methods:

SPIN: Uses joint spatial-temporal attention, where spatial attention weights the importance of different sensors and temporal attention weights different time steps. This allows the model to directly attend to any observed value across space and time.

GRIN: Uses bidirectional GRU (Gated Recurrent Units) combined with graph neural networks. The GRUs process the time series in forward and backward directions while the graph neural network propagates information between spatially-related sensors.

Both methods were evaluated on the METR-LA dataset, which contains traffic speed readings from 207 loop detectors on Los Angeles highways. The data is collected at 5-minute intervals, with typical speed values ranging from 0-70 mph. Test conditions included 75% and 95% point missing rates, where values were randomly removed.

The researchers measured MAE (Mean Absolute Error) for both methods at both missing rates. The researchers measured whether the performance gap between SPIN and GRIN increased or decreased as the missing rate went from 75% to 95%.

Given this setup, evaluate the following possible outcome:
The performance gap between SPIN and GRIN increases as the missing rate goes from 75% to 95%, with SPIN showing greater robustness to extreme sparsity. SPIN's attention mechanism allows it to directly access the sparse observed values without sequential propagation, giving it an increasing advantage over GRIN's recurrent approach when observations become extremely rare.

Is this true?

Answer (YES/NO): YES